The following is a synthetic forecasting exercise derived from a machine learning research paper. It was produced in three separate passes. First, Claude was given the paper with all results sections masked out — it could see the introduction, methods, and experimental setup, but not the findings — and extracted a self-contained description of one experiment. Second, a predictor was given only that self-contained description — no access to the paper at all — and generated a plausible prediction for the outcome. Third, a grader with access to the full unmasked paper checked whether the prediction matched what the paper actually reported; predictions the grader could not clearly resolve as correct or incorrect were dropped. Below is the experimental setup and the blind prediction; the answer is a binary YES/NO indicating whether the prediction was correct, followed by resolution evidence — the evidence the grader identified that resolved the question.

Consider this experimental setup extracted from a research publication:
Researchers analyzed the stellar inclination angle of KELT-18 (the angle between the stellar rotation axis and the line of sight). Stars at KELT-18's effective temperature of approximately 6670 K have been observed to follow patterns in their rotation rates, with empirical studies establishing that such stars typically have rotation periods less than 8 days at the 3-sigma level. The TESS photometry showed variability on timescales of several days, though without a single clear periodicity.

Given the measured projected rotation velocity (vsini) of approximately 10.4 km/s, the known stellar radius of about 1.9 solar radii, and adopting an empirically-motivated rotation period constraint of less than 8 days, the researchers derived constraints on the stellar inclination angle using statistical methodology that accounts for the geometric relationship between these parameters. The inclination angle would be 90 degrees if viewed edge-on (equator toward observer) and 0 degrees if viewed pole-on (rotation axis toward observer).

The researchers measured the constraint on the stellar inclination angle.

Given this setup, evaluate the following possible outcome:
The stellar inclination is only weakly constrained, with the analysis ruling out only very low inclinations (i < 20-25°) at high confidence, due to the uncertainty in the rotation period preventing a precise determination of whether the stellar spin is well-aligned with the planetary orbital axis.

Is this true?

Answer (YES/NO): NO